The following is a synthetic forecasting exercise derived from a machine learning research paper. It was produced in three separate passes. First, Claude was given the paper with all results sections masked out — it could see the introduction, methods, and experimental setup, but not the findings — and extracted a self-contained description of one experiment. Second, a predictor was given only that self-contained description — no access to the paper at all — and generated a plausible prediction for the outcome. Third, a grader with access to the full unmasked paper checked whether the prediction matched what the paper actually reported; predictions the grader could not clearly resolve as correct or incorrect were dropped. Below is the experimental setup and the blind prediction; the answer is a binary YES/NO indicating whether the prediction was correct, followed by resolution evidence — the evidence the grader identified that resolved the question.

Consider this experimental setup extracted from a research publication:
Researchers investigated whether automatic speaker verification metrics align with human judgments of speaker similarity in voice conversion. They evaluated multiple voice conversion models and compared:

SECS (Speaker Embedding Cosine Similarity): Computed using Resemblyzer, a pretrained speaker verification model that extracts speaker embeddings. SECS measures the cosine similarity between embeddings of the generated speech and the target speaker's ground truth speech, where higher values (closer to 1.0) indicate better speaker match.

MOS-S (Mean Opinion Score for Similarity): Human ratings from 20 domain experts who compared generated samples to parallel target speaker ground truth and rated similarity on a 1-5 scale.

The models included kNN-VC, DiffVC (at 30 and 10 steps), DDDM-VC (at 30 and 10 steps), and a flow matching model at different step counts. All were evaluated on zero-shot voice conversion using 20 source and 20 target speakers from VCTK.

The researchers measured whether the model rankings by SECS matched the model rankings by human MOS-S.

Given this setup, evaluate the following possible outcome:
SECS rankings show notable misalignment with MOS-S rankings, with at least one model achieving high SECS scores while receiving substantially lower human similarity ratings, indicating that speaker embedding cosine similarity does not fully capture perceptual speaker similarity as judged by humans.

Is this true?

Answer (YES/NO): YES